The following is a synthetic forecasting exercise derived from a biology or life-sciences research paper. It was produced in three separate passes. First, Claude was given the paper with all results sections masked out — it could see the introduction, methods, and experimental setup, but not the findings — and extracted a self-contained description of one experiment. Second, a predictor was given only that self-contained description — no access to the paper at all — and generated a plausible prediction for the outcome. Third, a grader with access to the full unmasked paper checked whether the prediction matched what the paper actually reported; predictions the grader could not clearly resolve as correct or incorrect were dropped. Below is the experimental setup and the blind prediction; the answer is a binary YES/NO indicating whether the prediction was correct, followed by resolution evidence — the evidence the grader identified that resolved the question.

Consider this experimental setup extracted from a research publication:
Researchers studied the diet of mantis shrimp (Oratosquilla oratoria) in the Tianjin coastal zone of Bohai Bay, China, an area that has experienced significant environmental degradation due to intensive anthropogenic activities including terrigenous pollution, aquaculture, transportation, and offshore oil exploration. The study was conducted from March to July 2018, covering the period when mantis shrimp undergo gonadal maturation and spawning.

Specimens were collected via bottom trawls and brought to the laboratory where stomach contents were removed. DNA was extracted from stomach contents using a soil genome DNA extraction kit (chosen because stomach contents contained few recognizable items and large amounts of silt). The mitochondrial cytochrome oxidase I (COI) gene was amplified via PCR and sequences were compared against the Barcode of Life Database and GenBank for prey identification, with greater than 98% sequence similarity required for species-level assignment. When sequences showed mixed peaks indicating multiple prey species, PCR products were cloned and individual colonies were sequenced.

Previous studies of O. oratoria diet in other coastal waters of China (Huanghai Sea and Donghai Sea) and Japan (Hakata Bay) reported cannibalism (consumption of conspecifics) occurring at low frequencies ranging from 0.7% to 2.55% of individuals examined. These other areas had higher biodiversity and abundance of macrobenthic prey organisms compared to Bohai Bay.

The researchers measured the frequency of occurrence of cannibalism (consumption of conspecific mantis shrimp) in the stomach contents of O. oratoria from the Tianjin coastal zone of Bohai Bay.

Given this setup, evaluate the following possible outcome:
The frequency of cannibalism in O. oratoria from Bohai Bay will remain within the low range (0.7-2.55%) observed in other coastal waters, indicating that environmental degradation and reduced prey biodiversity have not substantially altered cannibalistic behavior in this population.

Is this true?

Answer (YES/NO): NO